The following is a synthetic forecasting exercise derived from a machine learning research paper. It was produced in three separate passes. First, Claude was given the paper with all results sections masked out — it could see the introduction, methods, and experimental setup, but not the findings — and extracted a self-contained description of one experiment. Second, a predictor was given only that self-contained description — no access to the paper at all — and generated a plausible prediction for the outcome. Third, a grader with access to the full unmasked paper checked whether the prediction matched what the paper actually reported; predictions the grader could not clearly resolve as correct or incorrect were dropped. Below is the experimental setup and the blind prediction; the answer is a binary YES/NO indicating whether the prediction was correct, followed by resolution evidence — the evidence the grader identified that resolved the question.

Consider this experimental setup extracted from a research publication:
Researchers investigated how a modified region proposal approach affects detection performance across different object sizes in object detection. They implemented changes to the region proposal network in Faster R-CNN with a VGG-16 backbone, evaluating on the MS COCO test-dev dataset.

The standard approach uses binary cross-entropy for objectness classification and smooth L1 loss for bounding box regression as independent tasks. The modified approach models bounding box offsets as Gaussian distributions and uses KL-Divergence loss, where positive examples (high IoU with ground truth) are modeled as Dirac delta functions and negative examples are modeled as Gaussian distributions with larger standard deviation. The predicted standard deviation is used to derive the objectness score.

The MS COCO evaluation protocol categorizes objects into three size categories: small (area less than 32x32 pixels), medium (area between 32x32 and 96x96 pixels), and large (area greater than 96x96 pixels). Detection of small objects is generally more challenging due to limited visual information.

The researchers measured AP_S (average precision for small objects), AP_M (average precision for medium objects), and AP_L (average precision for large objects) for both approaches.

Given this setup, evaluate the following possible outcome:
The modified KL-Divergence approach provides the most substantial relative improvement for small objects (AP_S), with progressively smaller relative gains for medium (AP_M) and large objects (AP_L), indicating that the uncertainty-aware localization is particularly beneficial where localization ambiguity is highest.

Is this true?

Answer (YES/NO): NO